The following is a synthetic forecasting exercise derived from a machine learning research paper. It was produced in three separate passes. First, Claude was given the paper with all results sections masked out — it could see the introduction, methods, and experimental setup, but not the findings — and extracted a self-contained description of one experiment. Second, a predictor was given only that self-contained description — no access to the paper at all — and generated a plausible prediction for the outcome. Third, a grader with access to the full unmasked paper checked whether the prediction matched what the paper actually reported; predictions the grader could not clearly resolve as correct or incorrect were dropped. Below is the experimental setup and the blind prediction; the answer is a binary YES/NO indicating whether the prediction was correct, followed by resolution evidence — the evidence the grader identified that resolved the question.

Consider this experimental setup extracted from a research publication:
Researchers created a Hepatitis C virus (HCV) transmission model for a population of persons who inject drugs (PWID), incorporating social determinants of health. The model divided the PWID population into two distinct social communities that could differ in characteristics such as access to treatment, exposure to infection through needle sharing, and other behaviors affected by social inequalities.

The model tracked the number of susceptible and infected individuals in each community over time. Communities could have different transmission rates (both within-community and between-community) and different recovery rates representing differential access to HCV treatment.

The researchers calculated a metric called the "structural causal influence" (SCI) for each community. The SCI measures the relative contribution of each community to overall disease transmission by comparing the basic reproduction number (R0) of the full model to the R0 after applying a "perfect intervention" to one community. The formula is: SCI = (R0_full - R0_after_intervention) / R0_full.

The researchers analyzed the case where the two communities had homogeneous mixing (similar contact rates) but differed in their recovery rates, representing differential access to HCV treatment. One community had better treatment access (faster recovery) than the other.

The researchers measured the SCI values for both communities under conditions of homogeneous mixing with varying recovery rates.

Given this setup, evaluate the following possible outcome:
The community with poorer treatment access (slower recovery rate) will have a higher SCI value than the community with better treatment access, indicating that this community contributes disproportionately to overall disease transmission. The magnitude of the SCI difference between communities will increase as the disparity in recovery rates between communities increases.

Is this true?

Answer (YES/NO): YES